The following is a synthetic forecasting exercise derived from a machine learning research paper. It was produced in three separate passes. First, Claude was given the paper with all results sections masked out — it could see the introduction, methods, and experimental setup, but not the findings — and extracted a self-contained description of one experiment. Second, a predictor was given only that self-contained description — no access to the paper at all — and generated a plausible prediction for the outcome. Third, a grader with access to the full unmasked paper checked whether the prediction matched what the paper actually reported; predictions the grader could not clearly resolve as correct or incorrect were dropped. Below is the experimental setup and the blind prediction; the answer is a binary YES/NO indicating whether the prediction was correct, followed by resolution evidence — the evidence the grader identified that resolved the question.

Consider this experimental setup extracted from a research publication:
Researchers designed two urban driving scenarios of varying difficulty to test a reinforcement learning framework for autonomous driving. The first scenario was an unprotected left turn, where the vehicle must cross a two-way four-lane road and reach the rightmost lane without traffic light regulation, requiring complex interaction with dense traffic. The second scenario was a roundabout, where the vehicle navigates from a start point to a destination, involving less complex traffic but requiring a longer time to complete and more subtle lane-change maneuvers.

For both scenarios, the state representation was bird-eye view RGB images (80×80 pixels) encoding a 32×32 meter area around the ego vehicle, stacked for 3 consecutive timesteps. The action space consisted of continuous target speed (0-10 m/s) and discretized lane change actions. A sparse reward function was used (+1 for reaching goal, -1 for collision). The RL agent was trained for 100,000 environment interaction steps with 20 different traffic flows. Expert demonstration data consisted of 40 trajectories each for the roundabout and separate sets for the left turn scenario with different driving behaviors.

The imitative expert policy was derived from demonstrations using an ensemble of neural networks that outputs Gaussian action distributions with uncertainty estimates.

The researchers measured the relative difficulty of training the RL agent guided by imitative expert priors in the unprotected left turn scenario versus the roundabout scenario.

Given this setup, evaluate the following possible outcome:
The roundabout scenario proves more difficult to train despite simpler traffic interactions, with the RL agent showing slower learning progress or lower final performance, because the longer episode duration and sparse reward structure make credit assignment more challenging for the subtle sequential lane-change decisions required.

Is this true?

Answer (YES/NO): YES